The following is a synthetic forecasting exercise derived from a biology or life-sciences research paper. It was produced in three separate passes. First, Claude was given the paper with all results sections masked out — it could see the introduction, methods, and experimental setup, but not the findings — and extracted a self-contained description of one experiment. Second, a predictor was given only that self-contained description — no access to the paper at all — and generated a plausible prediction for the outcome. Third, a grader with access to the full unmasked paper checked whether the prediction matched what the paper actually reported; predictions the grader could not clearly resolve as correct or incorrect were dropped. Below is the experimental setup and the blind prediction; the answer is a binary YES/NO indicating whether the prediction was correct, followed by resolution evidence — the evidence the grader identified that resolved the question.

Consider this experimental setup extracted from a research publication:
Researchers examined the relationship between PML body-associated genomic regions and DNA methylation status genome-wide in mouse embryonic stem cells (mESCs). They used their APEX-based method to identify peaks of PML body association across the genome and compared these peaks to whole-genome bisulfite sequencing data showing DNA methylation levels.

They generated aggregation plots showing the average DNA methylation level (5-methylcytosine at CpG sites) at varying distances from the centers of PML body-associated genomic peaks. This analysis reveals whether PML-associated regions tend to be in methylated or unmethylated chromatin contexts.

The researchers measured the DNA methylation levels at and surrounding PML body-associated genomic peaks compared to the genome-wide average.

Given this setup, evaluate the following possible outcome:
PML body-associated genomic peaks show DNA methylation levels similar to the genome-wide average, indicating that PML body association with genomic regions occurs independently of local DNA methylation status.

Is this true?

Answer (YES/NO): NO